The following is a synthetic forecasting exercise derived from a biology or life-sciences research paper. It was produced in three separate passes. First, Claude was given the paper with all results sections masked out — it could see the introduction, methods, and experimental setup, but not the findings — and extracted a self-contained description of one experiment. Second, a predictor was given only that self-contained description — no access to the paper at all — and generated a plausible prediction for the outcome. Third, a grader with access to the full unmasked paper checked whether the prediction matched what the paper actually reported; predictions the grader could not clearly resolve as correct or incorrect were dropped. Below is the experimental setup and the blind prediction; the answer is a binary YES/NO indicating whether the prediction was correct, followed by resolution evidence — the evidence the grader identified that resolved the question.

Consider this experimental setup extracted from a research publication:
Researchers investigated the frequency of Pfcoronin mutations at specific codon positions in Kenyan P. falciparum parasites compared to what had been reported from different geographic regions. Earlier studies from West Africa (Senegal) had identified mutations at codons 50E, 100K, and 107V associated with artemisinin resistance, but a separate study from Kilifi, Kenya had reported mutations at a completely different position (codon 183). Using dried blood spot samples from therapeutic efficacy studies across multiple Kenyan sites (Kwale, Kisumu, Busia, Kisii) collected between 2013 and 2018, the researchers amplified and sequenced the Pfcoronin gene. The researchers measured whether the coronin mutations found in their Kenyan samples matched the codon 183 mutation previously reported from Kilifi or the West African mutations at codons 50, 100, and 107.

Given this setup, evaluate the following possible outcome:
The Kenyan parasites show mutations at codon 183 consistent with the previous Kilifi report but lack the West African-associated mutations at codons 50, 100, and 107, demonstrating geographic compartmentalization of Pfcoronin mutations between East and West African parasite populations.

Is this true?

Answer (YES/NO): YES